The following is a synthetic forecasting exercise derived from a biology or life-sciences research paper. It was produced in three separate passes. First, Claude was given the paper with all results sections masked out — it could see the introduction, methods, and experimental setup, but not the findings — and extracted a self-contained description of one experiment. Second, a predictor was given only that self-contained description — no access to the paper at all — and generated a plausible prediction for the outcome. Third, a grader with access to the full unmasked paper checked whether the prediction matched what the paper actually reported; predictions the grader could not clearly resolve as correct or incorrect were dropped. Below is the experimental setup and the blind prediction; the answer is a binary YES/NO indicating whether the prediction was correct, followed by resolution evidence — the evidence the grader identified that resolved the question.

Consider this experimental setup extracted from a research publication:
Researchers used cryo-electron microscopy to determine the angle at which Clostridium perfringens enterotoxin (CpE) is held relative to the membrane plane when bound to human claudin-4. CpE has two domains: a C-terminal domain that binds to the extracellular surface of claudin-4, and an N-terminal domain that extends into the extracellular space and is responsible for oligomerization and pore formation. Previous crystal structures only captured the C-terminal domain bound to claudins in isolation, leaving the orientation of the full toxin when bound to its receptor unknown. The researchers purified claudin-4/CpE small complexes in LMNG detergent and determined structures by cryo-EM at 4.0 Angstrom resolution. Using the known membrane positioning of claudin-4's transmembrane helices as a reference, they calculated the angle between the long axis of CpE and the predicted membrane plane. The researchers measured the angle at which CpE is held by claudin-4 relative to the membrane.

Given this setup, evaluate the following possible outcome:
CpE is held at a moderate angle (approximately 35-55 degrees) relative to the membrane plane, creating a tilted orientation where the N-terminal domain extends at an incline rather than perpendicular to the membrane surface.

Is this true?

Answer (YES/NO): YES